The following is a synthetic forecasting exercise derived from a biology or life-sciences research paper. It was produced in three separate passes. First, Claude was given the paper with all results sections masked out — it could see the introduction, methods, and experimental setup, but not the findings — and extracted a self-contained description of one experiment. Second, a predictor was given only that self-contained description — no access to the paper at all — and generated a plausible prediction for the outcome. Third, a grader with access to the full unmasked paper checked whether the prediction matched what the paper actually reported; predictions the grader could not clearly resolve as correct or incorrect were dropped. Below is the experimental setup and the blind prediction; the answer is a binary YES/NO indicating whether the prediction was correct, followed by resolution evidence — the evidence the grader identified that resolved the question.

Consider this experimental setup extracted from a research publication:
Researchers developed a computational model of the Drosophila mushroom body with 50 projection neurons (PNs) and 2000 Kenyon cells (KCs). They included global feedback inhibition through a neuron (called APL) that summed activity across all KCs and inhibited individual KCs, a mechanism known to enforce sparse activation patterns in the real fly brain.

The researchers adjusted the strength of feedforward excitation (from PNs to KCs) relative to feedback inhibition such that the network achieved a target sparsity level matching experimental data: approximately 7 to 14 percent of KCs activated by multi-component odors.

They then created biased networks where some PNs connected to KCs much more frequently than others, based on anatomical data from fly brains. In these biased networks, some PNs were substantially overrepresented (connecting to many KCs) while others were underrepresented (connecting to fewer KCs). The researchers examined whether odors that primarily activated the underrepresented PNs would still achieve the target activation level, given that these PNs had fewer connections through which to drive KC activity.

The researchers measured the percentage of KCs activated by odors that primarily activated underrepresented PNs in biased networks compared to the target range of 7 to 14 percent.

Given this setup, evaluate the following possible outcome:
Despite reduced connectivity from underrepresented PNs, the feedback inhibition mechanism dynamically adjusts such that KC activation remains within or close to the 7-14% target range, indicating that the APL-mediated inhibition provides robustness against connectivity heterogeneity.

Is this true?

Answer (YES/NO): NO